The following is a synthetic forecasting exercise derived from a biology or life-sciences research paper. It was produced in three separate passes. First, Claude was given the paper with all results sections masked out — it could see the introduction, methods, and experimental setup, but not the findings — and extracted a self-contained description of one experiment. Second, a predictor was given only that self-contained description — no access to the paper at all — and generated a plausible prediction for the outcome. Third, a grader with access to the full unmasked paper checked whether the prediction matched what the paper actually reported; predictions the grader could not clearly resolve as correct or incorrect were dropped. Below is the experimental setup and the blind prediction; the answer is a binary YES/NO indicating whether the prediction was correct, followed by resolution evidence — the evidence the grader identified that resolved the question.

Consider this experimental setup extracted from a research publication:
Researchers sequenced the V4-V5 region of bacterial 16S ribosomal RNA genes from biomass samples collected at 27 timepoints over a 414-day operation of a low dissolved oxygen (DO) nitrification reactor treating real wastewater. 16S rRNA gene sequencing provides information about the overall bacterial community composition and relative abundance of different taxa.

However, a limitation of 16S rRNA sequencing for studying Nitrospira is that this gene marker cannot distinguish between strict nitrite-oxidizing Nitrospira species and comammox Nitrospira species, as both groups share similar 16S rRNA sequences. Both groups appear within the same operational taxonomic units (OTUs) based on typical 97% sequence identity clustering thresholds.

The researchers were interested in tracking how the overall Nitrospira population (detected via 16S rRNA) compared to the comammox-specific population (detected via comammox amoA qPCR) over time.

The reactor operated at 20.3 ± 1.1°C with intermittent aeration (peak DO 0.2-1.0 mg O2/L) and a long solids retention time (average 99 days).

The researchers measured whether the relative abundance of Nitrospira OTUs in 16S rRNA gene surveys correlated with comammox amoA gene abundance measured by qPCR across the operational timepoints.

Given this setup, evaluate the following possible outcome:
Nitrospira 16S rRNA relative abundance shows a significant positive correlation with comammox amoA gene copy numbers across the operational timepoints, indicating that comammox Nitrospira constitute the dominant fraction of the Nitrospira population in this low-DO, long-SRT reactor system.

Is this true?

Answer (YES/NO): NO